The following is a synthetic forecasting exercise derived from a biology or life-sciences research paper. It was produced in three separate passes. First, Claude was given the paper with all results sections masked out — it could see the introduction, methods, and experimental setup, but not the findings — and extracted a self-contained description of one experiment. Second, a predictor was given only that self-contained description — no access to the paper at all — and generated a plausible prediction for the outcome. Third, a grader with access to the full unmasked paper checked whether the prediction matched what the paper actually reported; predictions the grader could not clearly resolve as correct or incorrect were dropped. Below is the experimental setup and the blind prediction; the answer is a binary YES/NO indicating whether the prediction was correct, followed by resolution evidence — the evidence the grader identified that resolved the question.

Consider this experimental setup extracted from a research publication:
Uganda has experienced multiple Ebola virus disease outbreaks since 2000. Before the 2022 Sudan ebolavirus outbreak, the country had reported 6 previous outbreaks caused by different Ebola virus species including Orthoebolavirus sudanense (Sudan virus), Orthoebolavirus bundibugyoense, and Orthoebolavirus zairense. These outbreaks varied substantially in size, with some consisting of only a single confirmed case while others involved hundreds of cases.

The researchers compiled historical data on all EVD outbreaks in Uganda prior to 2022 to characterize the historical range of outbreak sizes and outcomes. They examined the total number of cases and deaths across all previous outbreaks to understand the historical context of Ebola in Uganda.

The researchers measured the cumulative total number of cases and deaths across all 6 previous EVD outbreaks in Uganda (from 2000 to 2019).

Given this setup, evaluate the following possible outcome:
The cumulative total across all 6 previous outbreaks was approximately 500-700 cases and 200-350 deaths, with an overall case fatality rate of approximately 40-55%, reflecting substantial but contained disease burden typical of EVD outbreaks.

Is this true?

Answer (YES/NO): YES